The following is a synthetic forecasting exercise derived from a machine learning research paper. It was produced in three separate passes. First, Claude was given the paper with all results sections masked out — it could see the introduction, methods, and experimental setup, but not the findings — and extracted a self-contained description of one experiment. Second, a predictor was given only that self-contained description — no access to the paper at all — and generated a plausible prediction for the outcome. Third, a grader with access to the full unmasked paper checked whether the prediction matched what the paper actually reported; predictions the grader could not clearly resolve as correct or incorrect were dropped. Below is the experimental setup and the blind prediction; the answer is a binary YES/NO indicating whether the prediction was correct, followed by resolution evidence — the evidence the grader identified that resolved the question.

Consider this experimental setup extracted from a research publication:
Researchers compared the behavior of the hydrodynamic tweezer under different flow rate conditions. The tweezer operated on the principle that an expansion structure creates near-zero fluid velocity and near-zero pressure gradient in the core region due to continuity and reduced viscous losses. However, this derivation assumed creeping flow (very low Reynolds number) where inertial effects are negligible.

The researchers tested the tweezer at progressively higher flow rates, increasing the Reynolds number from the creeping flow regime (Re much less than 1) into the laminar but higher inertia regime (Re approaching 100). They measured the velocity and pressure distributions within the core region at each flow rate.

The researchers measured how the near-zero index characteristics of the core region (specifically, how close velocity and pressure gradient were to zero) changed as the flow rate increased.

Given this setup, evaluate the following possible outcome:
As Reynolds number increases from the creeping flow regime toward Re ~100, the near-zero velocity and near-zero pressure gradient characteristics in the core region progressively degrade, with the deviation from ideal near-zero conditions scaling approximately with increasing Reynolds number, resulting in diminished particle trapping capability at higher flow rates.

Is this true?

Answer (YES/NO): NO